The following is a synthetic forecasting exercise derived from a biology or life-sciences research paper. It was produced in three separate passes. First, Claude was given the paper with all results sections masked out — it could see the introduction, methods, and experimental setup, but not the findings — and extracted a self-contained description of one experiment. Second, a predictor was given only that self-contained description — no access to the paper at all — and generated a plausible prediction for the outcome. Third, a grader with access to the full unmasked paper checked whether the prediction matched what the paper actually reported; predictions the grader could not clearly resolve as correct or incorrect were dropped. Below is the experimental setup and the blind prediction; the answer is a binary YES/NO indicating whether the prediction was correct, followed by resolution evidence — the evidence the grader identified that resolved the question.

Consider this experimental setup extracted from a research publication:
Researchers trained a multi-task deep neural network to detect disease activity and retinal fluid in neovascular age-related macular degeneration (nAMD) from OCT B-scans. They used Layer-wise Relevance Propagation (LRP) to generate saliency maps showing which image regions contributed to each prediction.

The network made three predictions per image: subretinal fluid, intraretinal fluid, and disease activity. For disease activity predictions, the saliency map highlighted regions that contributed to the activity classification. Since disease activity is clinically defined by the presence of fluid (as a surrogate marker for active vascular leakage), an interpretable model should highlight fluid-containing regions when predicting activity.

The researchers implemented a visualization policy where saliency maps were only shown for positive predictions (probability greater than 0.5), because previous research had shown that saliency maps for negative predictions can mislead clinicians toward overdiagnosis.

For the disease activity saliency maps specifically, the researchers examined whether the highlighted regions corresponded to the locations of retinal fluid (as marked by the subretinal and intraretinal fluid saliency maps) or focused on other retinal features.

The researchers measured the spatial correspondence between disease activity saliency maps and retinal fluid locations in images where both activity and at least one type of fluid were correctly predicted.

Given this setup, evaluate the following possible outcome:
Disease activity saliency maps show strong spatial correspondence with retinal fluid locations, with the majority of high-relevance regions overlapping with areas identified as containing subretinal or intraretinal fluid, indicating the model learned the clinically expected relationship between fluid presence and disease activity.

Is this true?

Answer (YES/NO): YES